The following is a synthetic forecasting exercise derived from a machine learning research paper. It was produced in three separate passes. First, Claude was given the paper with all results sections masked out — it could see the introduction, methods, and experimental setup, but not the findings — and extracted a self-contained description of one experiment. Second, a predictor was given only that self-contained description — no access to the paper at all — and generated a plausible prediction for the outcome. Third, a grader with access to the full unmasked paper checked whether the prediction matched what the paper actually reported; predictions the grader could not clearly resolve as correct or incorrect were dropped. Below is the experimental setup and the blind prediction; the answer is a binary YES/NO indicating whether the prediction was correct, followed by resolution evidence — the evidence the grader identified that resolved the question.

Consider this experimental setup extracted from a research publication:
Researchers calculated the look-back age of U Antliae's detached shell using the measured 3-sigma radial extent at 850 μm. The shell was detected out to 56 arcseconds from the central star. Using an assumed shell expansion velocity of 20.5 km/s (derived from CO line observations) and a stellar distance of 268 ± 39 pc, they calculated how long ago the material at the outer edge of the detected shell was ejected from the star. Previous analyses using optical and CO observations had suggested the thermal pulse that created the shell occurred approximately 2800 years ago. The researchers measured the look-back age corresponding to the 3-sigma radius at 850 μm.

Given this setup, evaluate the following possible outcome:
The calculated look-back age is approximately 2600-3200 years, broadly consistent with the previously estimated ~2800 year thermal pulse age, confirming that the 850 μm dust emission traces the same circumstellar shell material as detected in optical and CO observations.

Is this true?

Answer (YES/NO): NO